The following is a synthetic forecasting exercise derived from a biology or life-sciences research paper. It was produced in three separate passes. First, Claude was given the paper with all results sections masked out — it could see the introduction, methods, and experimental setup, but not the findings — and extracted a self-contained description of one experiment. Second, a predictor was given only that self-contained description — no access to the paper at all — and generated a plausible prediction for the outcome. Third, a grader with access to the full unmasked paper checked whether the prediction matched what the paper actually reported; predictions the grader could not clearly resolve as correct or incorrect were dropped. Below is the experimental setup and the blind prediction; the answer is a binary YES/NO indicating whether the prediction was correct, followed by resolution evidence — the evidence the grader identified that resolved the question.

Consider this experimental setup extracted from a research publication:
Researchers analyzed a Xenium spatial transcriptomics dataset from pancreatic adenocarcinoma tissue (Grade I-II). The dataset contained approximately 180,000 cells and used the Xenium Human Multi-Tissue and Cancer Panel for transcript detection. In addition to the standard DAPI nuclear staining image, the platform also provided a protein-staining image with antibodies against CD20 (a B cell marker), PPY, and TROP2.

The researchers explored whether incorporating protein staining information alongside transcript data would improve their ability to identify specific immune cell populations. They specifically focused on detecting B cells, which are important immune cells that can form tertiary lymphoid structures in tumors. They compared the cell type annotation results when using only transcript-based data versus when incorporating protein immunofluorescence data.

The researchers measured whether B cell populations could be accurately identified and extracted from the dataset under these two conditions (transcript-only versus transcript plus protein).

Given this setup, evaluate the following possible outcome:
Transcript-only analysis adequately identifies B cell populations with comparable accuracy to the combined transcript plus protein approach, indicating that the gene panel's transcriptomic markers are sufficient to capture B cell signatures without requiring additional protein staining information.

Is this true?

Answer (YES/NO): NO